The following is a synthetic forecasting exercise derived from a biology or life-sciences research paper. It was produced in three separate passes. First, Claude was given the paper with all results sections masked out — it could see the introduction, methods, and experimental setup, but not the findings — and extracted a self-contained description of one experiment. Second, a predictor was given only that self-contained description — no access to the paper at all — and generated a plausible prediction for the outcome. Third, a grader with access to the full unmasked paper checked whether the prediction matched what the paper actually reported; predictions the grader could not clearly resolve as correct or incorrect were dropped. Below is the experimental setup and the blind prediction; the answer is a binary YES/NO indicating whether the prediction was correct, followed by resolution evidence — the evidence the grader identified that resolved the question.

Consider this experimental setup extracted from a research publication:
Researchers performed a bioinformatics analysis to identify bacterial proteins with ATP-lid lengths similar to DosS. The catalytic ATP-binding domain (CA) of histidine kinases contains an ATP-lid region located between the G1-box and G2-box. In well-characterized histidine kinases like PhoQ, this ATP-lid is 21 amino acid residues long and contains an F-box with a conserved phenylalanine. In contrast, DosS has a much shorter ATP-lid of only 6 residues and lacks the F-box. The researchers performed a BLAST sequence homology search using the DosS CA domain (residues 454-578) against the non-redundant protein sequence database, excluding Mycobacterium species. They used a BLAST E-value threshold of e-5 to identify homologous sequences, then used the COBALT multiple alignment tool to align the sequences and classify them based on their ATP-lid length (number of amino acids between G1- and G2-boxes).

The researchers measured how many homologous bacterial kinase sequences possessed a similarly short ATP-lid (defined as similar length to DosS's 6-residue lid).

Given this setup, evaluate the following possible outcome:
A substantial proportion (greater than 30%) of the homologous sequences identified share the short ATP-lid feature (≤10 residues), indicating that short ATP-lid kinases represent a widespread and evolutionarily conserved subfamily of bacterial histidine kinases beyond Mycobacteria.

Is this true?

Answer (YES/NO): YES